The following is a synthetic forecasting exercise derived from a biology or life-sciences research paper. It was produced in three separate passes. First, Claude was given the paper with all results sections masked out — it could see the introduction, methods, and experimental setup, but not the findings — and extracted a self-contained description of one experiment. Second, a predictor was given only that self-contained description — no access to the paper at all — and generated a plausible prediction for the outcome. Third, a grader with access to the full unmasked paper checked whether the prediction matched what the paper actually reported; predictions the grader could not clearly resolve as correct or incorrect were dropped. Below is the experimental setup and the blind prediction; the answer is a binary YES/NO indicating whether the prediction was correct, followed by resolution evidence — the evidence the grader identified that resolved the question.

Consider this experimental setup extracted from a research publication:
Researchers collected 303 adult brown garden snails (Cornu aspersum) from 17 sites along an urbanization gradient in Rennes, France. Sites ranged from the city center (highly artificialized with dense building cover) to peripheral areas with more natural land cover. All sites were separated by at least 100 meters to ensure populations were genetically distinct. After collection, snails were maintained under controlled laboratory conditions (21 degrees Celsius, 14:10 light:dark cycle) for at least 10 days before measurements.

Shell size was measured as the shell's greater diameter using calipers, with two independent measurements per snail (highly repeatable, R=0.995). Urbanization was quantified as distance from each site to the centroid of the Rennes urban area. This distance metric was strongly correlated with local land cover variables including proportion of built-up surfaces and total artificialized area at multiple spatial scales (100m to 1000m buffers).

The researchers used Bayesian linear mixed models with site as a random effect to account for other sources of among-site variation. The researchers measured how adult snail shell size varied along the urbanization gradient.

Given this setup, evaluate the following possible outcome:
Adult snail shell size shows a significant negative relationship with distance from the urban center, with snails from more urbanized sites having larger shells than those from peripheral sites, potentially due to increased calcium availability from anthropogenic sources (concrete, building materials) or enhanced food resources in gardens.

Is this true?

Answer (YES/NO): NO